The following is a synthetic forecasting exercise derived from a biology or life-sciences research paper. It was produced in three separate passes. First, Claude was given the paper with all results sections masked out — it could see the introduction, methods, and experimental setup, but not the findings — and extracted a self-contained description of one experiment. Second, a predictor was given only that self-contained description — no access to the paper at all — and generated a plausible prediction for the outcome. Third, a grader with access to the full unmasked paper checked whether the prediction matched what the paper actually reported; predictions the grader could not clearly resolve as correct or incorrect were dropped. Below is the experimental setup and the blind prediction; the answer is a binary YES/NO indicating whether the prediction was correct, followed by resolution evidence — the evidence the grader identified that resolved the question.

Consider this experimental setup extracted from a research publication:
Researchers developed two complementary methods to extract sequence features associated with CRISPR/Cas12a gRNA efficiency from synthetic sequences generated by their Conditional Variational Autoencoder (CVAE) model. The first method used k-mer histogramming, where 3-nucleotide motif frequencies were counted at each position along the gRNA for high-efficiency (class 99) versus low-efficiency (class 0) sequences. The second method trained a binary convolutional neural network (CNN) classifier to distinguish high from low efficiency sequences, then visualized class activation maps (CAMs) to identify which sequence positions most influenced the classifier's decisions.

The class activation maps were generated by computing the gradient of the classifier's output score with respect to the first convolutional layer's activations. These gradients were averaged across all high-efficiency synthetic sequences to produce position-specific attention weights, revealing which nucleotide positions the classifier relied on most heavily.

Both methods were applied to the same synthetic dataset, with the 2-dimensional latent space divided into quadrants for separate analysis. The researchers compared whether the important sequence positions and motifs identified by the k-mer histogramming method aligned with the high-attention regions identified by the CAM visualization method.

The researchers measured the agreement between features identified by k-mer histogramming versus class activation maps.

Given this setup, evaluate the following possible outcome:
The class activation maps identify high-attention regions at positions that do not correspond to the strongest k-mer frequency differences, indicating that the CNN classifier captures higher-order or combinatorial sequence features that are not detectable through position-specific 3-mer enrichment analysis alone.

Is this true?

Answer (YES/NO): NO